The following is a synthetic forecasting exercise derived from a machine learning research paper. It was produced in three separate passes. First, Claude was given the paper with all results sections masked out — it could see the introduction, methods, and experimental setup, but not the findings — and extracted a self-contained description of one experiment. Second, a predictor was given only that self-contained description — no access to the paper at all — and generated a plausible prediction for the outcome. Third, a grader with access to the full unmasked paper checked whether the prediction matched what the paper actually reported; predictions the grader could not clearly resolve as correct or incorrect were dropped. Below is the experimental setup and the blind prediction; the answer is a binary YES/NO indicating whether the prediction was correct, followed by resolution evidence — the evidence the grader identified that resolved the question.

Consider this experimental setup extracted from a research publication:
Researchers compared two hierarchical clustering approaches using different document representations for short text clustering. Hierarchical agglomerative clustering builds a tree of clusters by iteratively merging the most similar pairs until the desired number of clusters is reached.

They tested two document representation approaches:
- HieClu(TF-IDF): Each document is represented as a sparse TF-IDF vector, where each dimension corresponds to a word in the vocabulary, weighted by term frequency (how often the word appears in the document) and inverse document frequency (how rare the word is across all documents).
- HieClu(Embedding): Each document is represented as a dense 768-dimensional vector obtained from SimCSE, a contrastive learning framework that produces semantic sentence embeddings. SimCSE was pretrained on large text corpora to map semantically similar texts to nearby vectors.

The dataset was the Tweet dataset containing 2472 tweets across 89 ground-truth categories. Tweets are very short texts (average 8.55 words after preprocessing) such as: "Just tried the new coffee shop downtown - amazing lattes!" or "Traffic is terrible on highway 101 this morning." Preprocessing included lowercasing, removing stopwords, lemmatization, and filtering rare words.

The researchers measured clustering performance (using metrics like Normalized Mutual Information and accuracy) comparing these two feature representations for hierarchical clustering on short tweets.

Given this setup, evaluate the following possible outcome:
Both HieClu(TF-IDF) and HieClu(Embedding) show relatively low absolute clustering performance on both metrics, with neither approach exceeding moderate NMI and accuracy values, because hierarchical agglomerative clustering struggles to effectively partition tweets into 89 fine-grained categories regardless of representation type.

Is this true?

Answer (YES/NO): NO